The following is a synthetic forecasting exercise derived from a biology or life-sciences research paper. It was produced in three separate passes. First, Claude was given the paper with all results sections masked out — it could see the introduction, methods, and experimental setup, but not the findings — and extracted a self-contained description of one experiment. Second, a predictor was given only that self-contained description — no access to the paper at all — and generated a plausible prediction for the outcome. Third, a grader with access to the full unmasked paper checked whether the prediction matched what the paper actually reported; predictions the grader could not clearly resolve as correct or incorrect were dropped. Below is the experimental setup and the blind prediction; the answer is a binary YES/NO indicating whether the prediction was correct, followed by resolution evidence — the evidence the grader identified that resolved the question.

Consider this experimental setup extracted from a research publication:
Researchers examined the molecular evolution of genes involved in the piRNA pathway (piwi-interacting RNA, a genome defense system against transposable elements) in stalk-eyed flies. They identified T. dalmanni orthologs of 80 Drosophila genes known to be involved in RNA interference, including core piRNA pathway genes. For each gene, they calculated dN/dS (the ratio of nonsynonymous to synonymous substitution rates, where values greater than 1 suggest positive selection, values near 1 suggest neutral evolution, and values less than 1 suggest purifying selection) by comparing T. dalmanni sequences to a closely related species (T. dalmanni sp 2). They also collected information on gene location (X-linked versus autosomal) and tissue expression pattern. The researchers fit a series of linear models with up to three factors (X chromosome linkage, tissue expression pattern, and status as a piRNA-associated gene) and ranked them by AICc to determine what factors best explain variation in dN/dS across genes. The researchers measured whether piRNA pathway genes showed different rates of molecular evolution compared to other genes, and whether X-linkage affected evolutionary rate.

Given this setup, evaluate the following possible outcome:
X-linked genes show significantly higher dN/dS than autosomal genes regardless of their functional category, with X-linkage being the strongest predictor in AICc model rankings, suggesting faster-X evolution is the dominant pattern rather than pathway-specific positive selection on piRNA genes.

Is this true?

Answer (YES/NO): NO